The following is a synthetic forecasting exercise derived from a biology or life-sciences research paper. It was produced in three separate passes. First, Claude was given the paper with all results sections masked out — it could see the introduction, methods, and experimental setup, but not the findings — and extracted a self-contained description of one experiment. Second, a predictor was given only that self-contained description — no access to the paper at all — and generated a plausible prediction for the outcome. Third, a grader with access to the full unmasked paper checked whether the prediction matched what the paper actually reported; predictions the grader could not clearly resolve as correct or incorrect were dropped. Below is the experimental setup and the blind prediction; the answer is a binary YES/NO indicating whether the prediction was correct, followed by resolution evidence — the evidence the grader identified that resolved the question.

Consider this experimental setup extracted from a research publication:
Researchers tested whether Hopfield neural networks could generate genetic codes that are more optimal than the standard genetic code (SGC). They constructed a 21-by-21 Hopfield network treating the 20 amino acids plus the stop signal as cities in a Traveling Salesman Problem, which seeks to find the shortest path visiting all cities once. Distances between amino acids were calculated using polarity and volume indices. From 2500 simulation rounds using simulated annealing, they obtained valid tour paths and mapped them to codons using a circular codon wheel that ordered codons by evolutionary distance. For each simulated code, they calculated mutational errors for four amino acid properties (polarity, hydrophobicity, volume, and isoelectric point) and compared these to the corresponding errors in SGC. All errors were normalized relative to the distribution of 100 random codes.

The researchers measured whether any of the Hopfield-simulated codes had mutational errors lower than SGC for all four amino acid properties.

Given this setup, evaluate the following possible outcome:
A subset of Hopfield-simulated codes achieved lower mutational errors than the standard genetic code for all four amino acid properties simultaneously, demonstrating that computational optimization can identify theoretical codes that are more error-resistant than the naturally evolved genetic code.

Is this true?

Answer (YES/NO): YES